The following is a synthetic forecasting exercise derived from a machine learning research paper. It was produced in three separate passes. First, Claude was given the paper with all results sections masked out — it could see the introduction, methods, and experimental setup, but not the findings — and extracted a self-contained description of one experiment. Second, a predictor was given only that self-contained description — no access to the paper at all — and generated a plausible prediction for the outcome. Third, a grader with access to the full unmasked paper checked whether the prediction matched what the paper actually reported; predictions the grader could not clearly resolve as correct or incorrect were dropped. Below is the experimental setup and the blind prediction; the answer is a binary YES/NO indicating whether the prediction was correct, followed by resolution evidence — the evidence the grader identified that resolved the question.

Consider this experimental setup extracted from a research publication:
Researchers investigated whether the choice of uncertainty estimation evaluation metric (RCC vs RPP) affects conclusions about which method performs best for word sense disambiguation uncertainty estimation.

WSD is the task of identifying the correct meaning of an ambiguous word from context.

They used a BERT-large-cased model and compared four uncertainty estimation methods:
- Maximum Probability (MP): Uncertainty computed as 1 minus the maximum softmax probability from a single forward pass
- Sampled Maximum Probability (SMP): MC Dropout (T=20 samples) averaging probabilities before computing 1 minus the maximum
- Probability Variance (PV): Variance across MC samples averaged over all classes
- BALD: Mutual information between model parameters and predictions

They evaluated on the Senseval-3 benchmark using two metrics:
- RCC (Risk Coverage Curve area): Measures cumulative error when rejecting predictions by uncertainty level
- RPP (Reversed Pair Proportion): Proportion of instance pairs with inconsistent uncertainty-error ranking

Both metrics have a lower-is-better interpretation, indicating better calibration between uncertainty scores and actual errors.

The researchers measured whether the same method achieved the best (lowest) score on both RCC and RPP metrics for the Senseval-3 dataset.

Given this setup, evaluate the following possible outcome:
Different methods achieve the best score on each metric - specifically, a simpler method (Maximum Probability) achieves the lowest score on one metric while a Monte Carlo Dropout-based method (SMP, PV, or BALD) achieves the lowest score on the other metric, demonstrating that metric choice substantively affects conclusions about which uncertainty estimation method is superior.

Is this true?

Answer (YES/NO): NO